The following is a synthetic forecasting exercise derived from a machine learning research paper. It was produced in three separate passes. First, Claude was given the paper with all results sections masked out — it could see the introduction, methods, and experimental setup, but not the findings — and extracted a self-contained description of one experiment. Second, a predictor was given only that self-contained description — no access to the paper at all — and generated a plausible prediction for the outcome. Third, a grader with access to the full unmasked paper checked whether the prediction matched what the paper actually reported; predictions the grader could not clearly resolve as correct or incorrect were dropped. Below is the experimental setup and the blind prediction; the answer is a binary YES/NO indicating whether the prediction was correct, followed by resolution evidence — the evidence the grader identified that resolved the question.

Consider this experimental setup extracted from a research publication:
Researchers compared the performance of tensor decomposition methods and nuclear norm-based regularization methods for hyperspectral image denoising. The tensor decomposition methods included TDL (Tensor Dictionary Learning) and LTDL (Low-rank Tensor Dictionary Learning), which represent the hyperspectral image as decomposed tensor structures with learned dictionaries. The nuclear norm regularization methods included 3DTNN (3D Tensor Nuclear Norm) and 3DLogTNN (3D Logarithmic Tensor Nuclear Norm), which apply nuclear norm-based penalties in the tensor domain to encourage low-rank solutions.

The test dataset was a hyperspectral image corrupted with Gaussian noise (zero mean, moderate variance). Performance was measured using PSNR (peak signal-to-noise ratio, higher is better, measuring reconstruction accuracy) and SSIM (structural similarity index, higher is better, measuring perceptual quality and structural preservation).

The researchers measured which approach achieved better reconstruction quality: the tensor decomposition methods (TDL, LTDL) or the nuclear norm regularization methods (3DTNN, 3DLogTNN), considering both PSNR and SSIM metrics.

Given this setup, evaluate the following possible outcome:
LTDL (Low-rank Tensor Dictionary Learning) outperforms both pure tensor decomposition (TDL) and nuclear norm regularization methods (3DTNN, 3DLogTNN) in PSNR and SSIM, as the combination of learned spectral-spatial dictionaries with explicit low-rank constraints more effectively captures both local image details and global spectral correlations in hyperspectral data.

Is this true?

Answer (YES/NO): NO